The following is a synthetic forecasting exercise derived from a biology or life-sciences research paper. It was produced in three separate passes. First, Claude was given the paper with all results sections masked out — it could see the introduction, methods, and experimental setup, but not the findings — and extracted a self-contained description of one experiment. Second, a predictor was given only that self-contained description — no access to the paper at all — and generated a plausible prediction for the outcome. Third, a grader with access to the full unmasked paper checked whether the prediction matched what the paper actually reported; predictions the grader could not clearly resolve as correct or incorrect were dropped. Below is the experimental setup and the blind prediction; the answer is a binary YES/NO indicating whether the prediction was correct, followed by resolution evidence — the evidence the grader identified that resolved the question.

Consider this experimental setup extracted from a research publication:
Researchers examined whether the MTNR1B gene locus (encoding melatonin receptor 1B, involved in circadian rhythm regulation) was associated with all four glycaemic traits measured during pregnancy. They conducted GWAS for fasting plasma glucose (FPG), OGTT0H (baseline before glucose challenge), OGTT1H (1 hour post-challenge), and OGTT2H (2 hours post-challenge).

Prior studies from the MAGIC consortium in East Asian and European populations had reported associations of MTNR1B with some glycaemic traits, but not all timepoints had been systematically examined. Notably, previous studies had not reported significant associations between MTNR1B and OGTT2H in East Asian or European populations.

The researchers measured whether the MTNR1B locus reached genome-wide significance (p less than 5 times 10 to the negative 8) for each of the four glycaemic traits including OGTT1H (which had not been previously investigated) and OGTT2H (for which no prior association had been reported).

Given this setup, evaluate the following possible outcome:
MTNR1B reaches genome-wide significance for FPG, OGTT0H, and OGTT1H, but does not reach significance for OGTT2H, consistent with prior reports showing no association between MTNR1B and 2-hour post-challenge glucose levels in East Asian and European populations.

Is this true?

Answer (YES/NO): NO